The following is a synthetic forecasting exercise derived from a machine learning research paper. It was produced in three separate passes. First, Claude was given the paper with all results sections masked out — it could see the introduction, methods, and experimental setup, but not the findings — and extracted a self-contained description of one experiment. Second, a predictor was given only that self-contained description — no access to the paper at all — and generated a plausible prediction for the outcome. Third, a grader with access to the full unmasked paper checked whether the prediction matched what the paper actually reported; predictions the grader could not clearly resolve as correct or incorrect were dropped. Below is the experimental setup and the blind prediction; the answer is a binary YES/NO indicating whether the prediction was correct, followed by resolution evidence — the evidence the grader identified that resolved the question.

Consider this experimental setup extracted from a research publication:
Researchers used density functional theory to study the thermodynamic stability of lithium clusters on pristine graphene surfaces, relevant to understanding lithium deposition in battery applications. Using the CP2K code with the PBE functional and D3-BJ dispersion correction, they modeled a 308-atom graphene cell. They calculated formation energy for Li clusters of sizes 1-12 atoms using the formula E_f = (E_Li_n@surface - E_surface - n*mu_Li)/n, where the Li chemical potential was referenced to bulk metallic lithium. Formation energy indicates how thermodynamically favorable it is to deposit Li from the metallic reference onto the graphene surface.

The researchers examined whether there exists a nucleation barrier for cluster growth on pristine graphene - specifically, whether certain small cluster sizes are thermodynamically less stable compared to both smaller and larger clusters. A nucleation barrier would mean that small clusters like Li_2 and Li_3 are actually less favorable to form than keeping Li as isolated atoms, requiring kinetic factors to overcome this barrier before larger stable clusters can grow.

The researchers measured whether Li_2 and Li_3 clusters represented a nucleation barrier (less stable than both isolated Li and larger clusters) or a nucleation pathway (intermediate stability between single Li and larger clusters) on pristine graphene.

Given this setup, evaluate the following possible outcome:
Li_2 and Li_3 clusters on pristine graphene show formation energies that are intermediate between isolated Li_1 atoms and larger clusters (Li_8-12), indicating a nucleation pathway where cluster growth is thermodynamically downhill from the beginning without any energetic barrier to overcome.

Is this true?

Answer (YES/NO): NO